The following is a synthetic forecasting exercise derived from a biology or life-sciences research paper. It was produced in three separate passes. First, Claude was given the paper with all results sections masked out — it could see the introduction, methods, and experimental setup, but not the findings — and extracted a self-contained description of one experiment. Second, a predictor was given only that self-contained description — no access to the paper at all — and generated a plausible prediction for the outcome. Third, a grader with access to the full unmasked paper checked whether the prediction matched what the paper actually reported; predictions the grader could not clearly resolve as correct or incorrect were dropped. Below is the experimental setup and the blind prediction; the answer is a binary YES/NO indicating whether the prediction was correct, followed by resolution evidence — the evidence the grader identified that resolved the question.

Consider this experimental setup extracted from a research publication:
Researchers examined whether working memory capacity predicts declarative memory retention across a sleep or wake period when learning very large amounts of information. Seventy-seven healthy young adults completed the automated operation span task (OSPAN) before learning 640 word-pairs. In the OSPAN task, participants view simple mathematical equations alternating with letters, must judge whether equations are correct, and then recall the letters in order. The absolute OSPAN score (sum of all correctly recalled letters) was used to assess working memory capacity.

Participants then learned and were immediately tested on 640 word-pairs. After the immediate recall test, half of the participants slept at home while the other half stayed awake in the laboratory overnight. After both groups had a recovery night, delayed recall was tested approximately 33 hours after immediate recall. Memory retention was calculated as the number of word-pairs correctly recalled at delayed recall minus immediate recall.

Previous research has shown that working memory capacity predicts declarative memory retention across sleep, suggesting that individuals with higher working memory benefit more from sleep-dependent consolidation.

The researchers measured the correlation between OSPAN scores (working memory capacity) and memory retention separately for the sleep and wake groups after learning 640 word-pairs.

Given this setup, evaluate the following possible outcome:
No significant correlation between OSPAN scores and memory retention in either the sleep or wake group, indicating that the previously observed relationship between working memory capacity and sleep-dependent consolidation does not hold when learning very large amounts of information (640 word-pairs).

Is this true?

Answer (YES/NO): YES